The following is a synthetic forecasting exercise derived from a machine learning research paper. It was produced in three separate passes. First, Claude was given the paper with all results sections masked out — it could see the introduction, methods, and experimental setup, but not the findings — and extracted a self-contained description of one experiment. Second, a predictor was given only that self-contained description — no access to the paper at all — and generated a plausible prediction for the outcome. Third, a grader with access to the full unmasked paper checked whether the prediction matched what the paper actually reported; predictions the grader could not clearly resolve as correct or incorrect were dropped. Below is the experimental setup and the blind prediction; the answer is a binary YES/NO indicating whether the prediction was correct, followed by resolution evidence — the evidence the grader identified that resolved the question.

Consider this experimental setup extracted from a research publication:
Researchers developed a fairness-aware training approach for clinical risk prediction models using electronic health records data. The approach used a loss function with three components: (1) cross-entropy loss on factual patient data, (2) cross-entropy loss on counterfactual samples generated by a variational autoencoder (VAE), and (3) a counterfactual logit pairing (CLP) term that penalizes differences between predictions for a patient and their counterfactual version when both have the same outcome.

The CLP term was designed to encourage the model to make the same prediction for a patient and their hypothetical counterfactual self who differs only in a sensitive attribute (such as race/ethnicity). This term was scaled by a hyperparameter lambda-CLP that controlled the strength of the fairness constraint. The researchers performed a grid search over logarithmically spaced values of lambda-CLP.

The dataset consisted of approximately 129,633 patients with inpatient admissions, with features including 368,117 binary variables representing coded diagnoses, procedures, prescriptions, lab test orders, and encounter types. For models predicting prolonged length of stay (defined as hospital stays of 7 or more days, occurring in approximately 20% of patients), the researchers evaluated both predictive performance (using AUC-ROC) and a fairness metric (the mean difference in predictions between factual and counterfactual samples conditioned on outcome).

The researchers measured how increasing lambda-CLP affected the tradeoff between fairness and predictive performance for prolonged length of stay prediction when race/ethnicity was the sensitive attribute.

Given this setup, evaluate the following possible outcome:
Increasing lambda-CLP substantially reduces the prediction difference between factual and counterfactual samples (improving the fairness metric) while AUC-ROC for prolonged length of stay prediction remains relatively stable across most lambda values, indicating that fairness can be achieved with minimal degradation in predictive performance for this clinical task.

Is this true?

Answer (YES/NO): YES